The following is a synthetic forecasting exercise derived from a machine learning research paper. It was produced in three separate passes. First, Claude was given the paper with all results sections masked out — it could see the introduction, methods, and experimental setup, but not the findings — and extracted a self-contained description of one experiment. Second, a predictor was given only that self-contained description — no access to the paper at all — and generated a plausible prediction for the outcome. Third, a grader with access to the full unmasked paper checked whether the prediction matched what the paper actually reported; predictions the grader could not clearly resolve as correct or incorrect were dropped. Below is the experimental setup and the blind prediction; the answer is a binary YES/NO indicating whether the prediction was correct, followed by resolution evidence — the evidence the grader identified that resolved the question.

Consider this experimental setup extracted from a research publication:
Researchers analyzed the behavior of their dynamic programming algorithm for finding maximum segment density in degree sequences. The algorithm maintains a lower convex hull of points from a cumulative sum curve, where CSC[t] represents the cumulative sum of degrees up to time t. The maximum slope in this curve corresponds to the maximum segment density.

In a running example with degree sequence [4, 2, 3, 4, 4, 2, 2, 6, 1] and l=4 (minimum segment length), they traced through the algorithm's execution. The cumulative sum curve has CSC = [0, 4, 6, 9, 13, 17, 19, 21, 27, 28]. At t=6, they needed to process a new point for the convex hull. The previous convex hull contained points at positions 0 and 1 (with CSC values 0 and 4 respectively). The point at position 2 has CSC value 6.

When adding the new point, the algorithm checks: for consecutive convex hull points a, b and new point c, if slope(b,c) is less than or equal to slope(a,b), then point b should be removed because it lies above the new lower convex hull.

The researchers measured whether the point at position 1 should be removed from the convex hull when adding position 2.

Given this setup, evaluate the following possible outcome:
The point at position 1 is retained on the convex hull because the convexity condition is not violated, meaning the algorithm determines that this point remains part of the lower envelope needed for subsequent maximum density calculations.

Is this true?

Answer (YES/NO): NO